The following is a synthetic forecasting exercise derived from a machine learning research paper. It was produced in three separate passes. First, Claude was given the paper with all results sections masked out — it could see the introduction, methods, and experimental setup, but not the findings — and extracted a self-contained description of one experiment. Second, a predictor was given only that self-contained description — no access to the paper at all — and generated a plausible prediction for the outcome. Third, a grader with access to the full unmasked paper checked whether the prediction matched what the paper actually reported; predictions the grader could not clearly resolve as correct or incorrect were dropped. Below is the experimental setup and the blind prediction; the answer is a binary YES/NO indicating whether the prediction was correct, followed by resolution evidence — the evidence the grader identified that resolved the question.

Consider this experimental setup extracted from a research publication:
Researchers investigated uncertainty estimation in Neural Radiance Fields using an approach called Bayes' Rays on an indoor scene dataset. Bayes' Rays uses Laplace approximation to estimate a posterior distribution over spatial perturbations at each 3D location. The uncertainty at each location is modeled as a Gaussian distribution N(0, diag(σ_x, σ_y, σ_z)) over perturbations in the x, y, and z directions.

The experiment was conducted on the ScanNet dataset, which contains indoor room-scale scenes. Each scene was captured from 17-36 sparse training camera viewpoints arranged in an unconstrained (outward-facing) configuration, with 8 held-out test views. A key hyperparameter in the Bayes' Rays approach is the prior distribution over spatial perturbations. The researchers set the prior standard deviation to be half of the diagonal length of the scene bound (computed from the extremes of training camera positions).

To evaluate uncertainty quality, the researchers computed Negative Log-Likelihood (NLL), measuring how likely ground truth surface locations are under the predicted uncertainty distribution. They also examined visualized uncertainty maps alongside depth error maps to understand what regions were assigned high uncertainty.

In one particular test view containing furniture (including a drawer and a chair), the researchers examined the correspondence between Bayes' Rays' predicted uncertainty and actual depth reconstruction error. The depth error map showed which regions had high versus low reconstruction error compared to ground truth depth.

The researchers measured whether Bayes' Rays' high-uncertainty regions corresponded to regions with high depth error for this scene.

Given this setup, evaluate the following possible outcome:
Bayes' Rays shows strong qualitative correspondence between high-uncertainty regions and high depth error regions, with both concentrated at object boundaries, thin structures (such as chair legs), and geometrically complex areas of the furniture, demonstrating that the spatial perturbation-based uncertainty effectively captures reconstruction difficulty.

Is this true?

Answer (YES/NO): NO